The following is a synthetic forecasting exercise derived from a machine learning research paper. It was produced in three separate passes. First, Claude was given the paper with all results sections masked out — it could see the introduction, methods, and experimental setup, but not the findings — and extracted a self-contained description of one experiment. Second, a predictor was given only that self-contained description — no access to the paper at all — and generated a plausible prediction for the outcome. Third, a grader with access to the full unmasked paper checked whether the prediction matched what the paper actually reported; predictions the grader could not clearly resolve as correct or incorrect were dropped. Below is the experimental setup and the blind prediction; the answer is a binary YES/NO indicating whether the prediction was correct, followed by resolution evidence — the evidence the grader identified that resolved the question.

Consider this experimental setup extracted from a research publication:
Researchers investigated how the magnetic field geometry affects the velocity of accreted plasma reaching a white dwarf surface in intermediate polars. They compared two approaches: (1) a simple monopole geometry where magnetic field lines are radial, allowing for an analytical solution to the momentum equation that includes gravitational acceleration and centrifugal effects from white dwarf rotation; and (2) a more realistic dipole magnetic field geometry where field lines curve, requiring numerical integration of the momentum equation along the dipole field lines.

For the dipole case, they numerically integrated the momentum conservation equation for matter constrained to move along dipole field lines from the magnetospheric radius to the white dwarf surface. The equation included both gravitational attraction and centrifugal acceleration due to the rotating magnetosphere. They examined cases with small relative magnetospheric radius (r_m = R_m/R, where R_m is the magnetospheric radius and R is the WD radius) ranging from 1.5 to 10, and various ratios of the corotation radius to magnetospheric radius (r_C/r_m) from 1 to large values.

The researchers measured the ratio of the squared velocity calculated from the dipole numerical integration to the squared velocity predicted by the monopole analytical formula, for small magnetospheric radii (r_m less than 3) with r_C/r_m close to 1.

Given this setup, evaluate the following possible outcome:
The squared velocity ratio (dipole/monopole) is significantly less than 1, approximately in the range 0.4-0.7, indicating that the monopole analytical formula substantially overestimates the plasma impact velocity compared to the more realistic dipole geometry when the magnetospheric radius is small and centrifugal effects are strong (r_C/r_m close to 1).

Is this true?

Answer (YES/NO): NO